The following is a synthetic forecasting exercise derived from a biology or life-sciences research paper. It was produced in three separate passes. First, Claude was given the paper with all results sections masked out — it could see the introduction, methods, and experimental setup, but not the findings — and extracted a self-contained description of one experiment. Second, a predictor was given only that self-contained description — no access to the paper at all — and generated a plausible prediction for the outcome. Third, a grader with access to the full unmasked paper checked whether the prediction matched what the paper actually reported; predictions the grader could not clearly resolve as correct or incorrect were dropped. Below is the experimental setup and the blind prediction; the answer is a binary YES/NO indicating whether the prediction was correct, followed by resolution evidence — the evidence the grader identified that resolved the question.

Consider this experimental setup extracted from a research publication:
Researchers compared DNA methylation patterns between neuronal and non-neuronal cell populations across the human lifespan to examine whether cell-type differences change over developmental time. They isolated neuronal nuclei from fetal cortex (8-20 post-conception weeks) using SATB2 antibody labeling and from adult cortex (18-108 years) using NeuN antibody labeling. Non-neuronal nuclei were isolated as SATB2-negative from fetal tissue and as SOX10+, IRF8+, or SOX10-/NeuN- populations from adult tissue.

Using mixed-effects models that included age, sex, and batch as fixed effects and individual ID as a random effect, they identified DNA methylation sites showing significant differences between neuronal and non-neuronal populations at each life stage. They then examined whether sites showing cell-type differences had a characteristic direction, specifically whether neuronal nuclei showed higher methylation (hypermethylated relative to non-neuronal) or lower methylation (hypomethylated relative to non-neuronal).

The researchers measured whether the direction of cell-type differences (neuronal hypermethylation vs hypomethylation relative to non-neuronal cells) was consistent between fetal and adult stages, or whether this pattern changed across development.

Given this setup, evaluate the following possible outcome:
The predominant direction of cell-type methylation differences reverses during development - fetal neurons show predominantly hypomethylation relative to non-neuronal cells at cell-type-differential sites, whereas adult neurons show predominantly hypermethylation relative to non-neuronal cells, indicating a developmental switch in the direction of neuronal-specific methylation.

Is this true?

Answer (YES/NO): NO